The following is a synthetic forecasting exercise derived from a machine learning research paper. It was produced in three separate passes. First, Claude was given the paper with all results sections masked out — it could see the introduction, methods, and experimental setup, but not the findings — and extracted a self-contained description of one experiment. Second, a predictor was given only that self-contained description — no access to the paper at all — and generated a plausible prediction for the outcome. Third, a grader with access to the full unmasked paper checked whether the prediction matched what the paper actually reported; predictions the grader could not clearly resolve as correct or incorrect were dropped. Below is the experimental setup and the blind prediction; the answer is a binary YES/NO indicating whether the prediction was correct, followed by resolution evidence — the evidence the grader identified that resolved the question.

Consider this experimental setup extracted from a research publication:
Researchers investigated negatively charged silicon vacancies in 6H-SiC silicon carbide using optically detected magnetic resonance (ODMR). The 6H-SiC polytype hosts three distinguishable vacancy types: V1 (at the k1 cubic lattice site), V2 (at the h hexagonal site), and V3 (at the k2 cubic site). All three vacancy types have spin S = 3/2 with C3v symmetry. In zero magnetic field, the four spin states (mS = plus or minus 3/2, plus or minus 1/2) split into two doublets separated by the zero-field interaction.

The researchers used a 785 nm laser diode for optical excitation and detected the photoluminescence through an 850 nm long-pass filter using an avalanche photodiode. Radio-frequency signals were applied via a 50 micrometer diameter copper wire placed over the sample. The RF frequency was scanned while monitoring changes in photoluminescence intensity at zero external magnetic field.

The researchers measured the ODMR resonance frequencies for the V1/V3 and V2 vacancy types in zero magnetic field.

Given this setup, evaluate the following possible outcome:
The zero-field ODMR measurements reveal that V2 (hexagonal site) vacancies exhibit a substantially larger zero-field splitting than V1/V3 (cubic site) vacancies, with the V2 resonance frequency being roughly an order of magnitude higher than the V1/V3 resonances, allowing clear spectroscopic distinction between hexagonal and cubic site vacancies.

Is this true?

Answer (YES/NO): NO